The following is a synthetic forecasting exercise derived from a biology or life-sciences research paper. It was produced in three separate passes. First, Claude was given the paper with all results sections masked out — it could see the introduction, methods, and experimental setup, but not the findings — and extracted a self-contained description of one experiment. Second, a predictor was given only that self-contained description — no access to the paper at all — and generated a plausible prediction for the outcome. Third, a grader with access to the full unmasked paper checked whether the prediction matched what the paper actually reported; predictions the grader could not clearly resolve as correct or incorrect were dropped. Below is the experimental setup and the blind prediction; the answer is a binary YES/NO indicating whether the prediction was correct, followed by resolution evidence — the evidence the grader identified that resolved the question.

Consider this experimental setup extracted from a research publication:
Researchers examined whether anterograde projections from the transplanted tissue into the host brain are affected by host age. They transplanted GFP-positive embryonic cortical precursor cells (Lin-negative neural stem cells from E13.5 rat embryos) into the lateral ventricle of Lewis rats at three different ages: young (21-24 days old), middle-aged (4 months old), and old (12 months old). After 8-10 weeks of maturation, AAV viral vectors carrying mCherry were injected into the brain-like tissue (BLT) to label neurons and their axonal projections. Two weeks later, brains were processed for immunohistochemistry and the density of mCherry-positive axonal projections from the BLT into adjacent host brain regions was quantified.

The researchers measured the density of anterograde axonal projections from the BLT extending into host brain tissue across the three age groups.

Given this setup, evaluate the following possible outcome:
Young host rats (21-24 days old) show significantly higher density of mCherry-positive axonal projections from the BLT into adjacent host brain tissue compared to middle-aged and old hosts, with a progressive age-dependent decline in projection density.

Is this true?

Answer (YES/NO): NO